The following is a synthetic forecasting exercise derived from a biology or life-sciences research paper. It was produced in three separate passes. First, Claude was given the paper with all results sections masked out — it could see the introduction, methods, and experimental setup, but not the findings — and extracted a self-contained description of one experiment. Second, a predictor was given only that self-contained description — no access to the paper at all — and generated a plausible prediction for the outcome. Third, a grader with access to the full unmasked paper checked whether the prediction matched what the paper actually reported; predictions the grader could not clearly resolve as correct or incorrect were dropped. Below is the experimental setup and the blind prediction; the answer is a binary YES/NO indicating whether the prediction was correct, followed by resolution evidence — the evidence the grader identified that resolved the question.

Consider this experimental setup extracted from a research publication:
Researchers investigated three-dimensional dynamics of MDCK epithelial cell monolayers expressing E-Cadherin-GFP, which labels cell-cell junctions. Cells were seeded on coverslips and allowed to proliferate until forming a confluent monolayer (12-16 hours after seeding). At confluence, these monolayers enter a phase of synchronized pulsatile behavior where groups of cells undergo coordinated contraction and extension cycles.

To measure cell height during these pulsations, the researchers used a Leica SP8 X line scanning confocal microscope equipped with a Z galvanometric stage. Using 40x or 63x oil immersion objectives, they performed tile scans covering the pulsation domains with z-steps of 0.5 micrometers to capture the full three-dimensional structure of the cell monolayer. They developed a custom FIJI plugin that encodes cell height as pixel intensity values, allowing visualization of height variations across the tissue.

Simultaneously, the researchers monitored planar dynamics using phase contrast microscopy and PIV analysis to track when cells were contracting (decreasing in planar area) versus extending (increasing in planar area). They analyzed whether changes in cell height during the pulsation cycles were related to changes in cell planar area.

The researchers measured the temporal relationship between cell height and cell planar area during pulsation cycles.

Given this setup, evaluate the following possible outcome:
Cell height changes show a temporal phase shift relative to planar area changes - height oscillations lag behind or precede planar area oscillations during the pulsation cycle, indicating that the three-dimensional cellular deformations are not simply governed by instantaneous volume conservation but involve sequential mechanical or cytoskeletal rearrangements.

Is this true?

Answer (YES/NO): NO